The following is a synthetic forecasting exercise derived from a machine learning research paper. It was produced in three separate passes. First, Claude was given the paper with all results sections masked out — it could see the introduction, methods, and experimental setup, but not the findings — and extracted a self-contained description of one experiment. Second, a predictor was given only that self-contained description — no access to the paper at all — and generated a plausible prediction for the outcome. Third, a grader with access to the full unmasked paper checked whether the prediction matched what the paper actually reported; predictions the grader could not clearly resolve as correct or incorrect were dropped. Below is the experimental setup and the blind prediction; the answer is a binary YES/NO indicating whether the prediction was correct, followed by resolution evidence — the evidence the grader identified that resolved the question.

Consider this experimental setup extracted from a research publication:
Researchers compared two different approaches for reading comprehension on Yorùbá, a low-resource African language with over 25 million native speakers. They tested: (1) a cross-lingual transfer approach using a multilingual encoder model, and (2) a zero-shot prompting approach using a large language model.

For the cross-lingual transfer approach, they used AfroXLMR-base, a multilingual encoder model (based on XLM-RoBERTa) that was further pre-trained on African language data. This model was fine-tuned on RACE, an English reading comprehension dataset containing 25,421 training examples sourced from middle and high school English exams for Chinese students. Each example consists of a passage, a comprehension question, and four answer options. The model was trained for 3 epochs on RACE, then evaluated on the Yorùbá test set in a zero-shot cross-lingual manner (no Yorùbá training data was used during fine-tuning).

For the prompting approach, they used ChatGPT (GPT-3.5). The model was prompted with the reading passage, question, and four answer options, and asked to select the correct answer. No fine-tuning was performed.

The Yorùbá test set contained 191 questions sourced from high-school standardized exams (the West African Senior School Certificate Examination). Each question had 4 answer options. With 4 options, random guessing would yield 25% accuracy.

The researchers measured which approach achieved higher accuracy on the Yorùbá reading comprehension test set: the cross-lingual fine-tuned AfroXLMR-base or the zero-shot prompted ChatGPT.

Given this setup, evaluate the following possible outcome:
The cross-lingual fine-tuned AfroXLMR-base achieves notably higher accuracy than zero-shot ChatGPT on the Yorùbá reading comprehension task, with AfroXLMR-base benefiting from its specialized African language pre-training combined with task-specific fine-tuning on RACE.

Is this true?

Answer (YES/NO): NO